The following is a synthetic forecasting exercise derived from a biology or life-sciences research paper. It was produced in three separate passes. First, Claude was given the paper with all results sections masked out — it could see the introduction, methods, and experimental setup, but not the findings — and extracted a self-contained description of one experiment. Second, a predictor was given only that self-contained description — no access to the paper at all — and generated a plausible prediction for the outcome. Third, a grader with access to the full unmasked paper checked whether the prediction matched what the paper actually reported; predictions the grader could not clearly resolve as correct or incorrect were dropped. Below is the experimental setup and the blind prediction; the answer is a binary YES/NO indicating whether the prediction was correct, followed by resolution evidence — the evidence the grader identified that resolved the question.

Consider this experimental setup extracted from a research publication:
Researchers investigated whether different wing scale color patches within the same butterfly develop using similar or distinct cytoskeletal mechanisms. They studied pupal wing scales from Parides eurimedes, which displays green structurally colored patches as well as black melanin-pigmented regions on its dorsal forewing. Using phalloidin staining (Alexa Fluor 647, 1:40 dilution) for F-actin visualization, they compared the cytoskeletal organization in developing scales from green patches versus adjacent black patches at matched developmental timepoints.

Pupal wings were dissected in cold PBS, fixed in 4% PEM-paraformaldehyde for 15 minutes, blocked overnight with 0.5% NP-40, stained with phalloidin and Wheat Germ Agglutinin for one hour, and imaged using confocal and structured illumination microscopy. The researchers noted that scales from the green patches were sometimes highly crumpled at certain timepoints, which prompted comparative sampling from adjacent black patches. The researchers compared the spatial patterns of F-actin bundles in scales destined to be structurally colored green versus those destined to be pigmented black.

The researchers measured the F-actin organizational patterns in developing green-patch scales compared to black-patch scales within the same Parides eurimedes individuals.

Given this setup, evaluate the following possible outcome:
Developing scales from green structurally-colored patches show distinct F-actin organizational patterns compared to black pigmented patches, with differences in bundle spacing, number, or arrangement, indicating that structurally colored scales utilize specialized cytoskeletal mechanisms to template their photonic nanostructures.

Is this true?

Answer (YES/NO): NO